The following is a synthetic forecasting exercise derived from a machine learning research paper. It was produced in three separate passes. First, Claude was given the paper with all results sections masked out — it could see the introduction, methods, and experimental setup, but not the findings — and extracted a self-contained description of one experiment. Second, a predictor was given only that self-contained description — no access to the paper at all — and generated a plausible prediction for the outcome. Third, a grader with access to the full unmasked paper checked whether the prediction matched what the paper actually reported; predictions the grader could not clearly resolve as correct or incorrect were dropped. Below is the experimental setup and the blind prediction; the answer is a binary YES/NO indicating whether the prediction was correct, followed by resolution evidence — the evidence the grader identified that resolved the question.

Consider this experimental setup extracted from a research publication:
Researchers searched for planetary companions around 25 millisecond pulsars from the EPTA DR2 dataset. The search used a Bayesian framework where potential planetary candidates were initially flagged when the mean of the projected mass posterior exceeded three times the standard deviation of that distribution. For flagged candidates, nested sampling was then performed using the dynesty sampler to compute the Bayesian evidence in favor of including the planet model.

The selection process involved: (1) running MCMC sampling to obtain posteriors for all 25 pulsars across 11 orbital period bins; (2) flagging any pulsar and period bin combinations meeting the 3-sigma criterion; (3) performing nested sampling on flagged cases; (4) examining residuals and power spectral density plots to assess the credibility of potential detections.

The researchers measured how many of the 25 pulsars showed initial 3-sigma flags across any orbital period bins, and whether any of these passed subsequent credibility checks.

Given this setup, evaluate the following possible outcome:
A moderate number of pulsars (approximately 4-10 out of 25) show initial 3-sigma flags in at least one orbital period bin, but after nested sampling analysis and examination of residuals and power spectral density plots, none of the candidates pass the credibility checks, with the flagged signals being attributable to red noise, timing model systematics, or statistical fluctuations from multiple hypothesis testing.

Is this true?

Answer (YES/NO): YES